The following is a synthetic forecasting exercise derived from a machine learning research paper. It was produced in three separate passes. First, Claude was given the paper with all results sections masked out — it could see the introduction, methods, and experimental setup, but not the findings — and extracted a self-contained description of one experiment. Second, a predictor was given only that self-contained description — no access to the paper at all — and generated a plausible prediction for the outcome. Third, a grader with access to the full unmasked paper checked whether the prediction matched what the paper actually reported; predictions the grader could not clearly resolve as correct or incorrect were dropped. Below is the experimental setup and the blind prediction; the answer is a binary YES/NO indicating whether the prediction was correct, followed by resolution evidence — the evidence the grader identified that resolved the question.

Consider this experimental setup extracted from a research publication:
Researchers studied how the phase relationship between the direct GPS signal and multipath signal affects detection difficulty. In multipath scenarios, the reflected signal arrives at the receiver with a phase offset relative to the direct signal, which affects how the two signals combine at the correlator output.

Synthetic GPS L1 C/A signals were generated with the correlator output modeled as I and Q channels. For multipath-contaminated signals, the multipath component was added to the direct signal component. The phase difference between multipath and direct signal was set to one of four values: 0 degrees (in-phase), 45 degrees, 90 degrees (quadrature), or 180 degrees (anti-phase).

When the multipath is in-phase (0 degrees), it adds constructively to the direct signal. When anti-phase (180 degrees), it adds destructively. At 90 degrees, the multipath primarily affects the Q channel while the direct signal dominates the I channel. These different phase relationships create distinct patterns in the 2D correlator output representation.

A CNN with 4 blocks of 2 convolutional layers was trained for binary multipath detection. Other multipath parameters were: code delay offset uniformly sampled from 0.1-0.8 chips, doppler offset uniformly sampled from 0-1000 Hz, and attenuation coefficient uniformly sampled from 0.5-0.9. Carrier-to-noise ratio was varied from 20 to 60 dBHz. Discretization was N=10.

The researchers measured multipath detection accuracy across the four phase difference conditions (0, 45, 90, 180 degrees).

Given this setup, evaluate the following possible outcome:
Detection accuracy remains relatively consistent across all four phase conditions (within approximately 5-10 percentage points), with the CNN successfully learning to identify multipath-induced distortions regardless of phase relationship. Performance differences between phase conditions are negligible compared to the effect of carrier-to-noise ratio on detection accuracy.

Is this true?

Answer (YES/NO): YES